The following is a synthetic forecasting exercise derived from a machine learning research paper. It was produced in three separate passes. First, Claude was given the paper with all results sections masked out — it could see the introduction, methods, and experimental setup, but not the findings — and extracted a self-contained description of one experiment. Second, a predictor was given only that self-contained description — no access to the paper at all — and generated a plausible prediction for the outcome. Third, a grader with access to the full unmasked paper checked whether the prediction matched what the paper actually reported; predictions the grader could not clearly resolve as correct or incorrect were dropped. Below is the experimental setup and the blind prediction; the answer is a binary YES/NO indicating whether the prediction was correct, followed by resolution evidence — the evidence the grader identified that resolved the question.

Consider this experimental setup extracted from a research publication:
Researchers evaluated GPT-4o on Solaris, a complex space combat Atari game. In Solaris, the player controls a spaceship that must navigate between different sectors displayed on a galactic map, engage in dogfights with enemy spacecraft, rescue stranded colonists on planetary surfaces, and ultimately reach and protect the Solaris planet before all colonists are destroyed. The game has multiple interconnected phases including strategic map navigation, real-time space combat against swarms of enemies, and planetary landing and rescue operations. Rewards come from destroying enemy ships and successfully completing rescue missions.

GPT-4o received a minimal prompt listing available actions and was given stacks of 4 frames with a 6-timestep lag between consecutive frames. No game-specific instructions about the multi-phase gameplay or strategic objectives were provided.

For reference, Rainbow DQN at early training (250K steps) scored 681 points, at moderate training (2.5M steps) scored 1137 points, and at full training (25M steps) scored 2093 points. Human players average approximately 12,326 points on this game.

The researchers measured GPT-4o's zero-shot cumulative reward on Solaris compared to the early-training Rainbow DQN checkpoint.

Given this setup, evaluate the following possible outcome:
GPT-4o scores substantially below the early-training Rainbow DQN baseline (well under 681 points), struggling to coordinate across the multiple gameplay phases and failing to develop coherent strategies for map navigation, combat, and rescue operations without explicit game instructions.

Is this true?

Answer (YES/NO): NO